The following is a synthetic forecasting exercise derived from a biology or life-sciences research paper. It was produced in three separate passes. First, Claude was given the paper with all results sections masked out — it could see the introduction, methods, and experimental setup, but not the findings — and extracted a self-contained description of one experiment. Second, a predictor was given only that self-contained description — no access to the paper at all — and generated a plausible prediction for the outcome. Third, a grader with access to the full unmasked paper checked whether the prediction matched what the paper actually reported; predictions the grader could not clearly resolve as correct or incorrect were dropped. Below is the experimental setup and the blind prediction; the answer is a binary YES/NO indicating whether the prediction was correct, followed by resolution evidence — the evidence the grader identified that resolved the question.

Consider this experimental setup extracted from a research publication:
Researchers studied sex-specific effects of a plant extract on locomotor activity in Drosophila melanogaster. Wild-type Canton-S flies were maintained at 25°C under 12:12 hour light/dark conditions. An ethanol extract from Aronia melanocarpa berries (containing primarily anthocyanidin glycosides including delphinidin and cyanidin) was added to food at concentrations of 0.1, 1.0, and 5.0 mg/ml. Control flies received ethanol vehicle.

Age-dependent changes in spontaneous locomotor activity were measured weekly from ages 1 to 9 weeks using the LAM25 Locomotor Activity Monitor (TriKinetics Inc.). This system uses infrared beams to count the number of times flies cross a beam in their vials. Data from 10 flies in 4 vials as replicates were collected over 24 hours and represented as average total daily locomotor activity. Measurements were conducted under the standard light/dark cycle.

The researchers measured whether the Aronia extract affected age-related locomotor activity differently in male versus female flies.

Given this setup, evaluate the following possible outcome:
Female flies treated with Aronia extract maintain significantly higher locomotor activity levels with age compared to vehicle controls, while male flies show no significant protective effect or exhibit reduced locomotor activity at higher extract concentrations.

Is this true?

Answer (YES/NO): YES